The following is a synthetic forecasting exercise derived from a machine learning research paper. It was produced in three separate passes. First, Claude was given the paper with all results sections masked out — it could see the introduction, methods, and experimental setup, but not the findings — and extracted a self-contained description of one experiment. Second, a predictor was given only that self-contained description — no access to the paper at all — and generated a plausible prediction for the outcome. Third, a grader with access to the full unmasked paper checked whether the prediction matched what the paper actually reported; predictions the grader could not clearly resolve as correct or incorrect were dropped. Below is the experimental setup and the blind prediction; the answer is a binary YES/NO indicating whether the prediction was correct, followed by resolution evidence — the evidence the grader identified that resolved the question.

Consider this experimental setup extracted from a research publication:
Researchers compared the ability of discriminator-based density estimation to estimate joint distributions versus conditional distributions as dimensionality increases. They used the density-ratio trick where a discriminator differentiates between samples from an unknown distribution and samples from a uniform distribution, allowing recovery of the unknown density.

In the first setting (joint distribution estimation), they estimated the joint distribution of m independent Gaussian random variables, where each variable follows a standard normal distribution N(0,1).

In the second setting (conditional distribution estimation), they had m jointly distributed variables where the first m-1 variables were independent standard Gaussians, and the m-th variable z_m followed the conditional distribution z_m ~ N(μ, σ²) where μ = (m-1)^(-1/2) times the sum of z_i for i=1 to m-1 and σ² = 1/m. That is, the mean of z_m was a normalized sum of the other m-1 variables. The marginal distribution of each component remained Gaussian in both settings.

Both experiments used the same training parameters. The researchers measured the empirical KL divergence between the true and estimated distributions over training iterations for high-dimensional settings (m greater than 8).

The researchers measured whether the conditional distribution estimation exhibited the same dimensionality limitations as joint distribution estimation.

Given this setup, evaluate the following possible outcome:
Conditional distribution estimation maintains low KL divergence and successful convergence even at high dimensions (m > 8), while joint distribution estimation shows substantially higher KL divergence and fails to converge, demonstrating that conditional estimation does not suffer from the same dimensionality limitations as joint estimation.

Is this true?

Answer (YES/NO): YES